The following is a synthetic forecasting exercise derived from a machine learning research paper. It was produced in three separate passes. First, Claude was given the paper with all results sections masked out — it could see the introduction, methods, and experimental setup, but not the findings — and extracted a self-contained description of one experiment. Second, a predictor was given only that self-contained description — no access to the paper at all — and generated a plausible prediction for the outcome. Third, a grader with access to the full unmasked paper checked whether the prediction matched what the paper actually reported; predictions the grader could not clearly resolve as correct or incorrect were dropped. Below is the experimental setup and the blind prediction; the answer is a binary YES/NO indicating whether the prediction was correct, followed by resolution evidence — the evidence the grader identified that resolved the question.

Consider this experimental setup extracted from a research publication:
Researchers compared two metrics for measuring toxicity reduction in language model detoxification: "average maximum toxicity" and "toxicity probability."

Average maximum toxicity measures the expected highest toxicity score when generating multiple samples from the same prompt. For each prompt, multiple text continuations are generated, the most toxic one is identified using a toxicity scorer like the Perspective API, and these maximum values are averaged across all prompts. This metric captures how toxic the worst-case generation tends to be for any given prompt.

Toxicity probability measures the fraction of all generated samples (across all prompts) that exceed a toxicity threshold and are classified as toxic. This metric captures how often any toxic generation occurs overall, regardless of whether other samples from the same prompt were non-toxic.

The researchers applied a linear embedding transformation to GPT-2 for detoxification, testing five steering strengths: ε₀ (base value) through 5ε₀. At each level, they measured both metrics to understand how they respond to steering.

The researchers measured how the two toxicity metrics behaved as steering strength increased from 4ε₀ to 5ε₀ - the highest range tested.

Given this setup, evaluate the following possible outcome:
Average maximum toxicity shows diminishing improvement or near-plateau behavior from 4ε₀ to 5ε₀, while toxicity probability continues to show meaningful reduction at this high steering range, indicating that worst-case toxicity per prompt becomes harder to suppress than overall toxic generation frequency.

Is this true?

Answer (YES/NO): YES